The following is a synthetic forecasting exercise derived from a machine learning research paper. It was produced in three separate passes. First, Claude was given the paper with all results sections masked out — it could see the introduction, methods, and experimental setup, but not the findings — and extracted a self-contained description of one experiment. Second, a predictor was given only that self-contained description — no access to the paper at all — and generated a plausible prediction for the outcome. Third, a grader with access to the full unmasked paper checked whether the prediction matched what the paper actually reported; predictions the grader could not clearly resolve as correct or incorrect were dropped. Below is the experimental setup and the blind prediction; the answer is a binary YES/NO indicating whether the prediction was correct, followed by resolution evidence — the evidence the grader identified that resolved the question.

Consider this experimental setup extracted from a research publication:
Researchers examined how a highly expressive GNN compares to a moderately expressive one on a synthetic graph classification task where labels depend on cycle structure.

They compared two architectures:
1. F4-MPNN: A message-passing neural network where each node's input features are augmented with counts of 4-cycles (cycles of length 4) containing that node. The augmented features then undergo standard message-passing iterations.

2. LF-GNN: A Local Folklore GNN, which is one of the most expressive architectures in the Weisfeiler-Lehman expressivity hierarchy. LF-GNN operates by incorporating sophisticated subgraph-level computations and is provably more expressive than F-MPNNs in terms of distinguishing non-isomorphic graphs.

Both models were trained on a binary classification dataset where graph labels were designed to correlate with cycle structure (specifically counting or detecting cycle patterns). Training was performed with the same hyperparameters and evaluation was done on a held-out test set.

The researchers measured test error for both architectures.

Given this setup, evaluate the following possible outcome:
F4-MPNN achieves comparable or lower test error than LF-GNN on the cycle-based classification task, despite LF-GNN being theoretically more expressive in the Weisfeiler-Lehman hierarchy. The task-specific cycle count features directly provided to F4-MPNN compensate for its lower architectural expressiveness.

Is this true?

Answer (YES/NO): YES